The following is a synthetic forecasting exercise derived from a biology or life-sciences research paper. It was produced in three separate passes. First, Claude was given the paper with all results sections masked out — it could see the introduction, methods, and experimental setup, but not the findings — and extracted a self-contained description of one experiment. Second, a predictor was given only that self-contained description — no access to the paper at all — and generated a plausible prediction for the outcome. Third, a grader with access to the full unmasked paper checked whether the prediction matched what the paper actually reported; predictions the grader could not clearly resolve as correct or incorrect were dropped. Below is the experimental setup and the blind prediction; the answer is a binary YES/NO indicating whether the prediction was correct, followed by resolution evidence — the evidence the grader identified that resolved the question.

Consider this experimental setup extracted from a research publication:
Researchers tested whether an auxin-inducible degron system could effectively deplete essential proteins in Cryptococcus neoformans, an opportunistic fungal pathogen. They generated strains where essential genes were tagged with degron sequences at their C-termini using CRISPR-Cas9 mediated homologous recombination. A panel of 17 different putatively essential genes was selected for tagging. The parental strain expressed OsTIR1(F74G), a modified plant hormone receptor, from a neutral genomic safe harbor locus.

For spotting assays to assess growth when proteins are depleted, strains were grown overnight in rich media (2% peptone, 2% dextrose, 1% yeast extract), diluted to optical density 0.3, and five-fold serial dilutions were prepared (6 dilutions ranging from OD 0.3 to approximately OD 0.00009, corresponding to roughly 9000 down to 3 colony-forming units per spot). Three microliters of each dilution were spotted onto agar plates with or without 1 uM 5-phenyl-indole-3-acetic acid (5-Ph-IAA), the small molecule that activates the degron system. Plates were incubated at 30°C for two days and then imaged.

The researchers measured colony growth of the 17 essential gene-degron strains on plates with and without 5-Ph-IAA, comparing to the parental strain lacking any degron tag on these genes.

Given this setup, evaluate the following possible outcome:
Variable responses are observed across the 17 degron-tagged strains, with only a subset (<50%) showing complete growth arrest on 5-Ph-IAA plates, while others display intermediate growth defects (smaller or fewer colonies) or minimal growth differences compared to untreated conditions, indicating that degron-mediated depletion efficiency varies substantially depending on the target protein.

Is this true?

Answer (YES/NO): NO